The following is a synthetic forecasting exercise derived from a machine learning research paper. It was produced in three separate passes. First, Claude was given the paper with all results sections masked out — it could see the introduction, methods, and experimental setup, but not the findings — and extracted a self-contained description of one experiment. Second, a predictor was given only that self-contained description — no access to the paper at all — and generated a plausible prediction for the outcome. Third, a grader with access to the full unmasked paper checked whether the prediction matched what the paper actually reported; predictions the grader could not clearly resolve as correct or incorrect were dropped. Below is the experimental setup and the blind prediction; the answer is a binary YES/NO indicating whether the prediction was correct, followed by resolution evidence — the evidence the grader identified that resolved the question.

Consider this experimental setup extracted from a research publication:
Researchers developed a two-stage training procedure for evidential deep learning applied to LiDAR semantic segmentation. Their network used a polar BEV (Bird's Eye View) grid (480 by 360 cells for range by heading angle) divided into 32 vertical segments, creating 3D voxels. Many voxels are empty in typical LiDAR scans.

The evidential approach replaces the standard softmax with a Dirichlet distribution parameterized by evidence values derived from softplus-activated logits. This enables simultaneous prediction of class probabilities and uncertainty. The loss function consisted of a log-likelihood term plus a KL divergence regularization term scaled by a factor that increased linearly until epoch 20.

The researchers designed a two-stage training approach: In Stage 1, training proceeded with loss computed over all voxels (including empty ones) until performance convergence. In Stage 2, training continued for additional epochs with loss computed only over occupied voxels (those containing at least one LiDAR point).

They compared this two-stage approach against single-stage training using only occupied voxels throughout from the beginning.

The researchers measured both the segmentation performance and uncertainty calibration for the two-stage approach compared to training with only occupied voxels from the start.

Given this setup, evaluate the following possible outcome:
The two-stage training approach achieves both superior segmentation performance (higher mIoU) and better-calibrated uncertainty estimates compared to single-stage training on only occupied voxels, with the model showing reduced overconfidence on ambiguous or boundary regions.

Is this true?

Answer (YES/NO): NO